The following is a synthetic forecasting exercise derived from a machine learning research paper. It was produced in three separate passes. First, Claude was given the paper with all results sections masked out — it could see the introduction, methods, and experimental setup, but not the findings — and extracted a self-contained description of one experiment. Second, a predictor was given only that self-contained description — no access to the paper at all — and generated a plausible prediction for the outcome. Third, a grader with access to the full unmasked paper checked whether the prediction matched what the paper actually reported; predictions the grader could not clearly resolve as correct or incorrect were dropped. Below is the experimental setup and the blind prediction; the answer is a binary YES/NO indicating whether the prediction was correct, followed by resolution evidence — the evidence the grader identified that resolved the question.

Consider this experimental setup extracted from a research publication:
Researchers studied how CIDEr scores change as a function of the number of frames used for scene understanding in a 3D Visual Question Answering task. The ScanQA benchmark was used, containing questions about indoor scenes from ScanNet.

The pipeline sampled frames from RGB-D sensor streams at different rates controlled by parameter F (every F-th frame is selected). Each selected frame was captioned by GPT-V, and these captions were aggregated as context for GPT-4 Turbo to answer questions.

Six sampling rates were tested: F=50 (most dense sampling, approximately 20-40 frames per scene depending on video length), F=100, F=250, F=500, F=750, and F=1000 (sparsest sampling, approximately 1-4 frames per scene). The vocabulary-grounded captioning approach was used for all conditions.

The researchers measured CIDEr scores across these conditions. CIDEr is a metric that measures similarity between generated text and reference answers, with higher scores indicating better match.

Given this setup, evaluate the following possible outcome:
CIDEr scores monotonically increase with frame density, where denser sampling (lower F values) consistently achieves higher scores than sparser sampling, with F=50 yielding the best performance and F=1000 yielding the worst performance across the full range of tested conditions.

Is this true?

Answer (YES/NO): YES